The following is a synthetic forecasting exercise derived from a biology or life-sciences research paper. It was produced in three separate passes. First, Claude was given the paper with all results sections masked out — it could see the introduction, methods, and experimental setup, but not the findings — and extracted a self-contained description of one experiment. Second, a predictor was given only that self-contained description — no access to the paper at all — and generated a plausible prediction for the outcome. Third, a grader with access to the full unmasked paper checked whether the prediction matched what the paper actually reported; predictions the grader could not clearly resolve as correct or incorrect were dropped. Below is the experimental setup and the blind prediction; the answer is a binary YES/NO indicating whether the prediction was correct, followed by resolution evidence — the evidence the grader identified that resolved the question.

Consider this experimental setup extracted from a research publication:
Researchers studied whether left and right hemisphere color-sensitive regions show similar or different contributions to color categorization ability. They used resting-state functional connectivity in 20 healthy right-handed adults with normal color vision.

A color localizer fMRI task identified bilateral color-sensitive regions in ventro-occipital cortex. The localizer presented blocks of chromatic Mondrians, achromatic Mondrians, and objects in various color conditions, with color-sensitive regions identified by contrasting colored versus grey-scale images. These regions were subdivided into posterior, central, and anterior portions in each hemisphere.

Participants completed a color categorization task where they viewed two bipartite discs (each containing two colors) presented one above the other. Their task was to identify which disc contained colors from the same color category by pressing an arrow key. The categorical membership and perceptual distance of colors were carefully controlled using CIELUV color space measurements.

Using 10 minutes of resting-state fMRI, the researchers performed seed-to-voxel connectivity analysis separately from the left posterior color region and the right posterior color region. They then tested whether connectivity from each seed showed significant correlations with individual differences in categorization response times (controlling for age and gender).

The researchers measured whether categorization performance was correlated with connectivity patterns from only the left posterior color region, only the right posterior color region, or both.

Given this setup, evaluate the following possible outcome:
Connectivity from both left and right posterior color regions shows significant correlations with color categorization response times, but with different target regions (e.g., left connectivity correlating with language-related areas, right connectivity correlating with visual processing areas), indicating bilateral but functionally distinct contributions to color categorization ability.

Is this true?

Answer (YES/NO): NO